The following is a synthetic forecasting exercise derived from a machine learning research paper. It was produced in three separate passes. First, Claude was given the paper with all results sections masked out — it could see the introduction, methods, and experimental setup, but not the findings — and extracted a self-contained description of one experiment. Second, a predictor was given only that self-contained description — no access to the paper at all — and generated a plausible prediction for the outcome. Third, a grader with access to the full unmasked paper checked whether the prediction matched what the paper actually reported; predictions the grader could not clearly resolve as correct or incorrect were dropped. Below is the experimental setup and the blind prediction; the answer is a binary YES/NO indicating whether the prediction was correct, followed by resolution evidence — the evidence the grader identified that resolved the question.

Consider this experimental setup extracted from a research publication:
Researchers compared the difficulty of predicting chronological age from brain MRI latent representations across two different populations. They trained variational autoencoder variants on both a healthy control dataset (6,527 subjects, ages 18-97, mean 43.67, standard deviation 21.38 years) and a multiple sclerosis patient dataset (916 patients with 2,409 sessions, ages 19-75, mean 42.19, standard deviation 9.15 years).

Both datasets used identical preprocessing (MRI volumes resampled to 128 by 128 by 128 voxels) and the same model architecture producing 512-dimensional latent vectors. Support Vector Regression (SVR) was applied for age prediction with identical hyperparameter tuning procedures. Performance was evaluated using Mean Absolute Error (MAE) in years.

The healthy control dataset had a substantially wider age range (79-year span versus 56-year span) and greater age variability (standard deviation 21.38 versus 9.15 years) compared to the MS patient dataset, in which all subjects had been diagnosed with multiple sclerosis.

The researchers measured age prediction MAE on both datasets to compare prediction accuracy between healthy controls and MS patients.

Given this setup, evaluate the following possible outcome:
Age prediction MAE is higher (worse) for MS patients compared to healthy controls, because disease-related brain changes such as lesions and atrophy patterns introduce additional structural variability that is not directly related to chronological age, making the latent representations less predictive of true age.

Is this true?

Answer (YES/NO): NO